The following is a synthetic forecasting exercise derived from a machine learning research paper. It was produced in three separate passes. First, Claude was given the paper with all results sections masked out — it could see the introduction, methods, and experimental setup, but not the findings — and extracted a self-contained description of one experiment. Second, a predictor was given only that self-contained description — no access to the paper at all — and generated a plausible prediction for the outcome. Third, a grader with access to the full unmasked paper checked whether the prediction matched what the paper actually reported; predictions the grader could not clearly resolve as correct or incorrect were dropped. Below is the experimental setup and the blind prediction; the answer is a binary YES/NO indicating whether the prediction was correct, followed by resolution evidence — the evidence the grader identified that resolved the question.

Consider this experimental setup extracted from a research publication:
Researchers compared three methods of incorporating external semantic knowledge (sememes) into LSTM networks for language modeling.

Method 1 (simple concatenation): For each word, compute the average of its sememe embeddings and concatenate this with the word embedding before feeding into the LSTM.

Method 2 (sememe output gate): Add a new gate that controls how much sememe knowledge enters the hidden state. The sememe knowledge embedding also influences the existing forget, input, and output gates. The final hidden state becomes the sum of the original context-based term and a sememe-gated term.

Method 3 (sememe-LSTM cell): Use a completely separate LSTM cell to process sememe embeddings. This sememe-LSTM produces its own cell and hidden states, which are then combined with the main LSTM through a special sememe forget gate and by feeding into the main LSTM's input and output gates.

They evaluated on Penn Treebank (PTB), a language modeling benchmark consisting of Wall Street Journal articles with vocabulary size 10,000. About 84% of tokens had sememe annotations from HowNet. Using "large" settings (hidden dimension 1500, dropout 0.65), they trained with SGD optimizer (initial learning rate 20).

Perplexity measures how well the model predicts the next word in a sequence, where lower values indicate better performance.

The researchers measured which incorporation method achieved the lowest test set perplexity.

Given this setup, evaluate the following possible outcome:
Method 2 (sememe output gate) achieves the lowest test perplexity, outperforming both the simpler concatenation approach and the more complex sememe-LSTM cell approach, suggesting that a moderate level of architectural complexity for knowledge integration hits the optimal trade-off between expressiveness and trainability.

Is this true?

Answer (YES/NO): NO